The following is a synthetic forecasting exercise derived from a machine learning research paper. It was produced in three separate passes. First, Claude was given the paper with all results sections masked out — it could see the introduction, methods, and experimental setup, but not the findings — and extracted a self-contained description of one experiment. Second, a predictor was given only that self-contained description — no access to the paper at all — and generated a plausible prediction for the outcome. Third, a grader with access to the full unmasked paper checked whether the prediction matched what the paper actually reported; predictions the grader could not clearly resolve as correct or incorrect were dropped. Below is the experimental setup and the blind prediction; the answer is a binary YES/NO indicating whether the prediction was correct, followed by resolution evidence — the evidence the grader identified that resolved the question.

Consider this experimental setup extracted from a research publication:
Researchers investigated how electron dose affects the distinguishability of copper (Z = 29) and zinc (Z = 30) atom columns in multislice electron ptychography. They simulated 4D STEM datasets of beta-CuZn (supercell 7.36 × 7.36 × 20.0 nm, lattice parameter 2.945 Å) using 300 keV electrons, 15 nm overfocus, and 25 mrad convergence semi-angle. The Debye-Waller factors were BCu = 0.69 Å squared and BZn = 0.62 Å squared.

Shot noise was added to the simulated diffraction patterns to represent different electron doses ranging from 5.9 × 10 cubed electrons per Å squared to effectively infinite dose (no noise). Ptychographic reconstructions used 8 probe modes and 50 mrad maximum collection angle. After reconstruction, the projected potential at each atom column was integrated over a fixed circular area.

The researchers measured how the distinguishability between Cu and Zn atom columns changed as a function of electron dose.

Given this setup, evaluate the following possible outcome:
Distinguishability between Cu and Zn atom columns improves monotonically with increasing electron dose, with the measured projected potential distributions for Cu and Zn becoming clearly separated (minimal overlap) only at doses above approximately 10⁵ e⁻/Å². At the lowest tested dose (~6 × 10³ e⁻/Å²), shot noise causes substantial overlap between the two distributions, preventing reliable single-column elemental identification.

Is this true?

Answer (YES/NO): NO